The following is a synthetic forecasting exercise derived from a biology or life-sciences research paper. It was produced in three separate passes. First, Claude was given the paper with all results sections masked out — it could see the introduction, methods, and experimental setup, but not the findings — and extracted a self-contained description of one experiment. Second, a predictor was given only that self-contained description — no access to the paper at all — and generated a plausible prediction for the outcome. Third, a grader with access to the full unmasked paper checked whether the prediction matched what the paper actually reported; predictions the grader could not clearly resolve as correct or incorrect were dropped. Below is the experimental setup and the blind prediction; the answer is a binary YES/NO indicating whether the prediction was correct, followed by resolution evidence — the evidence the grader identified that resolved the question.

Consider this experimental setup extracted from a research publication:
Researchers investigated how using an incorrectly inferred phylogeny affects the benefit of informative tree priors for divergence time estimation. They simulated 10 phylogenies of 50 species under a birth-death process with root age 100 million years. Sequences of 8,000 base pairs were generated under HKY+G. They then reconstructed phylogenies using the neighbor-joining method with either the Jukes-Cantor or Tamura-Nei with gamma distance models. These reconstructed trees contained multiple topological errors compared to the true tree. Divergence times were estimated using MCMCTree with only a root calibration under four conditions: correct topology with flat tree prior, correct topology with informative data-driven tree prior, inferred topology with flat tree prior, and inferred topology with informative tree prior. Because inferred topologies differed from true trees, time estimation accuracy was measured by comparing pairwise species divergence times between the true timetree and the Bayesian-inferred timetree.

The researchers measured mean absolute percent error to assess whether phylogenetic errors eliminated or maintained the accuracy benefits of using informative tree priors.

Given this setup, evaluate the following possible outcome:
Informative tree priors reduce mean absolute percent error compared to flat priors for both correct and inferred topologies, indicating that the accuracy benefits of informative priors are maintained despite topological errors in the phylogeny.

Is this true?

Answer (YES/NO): YES